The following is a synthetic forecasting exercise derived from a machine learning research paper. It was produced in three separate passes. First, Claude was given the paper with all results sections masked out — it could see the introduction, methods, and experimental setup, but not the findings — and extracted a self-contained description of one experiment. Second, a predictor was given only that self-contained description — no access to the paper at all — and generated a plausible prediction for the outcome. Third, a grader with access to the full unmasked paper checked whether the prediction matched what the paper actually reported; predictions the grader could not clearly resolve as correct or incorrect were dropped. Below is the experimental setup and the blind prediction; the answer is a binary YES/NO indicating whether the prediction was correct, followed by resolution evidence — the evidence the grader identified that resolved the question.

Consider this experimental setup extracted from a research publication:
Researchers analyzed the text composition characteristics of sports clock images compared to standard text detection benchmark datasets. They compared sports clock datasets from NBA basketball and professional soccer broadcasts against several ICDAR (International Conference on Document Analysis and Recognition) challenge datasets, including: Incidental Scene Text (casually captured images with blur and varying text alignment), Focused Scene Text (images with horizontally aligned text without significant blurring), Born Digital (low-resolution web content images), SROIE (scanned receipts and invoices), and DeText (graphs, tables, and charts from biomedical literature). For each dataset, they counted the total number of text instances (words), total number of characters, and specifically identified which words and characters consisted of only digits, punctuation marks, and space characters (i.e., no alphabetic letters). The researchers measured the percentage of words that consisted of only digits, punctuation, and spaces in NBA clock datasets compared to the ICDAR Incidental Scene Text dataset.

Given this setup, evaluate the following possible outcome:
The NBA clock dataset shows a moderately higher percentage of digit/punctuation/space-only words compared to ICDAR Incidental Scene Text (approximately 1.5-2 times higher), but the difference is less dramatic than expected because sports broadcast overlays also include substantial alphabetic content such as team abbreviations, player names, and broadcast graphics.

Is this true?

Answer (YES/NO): NO